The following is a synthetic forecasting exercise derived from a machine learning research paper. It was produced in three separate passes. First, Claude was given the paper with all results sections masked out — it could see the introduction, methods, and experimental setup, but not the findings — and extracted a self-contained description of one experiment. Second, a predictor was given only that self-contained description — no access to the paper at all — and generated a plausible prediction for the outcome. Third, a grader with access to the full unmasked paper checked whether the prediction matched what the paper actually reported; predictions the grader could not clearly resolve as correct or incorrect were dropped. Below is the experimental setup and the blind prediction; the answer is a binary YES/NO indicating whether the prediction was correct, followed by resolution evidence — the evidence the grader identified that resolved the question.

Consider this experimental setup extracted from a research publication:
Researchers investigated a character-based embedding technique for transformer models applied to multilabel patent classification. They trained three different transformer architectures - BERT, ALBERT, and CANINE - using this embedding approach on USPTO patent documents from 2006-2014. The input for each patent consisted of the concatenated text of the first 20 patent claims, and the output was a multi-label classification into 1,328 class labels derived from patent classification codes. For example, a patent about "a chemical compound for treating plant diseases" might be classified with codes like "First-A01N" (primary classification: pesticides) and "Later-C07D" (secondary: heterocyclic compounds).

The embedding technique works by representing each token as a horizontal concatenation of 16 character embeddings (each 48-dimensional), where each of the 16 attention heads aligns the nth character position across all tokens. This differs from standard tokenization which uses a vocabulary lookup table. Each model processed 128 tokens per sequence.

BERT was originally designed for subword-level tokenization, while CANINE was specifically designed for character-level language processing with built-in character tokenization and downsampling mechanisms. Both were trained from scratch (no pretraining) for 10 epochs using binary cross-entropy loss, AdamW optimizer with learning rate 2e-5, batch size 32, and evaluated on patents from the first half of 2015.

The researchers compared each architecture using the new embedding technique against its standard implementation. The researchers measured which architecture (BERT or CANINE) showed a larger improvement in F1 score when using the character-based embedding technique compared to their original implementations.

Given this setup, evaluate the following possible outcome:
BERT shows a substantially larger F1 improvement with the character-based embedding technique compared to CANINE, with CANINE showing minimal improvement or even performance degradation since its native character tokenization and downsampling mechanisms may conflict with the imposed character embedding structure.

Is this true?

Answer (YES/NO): NO